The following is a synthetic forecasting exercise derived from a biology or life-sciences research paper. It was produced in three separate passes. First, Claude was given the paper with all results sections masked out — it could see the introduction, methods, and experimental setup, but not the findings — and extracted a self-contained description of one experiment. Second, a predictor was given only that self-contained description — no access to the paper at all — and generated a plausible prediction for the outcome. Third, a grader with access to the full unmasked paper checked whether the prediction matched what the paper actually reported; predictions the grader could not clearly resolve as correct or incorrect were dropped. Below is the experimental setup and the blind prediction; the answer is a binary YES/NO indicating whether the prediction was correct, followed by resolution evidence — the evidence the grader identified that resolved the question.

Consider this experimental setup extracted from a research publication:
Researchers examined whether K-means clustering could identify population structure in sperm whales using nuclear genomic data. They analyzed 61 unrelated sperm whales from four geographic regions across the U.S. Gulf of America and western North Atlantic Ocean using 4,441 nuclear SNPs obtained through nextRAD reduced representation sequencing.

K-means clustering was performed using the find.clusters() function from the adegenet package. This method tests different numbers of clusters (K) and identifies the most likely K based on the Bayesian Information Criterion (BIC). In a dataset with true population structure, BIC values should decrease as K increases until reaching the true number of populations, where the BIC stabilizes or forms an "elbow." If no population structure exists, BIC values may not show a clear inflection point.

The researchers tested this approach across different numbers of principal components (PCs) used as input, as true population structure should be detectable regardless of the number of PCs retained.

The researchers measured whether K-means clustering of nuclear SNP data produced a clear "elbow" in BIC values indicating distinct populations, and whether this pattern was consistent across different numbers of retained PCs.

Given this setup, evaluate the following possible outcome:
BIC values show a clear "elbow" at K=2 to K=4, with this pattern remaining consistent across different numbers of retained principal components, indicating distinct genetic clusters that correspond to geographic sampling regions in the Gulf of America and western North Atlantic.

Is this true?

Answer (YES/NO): NO